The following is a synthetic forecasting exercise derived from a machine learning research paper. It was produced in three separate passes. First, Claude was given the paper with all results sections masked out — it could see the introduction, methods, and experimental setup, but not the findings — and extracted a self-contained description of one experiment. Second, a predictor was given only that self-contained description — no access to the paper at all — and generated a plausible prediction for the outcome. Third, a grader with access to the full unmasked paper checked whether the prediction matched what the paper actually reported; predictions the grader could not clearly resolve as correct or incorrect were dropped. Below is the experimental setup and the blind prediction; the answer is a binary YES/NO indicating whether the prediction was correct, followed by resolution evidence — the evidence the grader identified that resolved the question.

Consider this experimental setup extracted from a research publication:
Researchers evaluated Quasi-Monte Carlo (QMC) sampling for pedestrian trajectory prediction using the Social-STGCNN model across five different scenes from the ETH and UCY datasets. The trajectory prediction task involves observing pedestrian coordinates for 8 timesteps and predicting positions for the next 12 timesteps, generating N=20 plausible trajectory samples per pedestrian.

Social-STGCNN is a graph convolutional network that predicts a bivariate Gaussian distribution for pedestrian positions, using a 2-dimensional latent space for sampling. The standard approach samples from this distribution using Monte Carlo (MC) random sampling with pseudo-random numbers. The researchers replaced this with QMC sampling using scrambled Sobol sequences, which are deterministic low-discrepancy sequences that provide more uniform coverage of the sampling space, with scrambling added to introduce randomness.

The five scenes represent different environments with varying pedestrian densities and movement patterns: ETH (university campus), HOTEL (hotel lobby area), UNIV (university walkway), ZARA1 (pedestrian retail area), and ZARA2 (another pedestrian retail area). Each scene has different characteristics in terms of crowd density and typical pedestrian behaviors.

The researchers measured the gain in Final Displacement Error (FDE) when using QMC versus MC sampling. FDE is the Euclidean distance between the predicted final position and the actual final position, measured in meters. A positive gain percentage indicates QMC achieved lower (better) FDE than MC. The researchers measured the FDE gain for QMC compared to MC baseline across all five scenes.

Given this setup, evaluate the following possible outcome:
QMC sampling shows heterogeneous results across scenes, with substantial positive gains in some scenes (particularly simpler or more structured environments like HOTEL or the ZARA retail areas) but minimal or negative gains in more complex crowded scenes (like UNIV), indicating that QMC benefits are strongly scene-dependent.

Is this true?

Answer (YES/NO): NO